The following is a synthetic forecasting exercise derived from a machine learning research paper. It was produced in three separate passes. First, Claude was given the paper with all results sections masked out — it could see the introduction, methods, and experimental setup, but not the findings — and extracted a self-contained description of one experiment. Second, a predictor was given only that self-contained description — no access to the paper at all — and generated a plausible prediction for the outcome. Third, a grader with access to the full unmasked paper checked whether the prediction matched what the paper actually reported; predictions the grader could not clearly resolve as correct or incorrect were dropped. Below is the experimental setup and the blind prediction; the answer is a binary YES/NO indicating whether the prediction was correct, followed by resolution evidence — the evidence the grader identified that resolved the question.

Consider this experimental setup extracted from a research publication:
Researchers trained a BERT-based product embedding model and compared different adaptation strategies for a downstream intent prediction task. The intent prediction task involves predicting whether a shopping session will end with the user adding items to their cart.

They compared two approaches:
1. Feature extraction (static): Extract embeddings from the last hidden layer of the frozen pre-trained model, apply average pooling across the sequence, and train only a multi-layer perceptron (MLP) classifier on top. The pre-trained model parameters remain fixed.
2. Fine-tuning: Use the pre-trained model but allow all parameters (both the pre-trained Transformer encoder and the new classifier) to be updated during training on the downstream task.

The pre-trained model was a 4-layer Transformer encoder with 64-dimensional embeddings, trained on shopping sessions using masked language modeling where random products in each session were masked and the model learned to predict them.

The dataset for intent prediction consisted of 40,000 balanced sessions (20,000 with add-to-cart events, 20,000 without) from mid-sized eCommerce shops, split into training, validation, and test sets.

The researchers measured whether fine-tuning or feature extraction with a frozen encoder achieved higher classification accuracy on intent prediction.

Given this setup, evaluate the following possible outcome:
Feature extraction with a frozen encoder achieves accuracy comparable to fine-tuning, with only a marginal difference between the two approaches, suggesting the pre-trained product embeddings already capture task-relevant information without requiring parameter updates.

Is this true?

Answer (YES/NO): YES